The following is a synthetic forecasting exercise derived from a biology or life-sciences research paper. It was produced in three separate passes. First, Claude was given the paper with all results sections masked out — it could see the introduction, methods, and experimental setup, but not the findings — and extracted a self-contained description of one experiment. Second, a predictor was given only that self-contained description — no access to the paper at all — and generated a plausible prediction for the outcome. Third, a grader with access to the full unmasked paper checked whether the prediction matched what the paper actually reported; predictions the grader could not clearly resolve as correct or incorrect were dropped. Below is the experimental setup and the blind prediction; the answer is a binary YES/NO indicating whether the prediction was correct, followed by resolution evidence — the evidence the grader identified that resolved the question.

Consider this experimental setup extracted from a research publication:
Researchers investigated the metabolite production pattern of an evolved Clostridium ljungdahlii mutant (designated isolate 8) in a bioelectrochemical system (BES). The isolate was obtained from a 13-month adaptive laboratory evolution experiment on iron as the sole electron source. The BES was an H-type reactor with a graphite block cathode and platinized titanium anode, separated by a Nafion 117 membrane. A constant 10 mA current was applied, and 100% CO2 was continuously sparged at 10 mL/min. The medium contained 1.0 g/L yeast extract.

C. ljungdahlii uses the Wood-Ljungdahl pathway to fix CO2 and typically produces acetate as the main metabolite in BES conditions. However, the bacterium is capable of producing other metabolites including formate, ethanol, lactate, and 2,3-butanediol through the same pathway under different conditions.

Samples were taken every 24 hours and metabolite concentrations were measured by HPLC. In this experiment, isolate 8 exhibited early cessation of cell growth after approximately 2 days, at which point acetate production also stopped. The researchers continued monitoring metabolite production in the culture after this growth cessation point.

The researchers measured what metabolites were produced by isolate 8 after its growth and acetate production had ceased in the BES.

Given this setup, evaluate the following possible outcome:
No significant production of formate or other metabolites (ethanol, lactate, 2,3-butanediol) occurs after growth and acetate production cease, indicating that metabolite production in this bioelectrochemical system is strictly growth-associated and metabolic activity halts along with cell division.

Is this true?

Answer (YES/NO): NO